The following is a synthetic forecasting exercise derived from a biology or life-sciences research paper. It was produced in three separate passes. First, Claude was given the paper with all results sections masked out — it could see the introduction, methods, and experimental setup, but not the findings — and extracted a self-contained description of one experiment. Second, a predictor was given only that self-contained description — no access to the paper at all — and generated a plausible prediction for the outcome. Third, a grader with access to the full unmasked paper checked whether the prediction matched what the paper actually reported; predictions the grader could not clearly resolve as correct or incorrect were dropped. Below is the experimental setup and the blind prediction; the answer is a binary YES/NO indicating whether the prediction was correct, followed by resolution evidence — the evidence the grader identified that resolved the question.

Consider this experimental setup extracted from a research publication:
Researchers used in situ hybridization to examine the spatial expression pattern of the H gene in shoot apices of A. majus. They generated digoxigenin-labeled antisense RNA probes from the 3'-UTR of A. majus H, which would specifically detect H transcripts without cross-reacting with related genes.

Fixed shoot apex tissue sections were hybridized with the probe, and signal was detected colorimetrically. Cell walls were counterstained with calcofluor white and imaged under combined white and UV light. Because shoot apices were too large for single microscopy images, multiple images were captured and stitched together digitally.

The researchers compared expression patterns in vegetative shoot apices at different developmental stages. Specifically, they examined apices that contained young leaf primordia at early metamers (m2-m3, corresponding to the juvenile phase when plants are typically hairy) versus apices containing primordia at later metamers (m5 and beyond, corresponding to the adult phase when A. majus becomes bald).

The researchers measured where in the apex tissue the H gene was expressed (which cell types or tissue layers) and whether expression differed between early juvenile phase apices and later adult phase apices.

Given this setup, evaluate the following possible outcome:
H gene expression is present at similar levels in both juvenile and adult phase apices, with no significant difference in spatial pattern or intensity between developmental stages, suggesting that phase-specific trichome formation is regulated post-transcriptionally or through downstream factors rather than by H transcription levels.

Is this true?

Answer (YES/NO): NO